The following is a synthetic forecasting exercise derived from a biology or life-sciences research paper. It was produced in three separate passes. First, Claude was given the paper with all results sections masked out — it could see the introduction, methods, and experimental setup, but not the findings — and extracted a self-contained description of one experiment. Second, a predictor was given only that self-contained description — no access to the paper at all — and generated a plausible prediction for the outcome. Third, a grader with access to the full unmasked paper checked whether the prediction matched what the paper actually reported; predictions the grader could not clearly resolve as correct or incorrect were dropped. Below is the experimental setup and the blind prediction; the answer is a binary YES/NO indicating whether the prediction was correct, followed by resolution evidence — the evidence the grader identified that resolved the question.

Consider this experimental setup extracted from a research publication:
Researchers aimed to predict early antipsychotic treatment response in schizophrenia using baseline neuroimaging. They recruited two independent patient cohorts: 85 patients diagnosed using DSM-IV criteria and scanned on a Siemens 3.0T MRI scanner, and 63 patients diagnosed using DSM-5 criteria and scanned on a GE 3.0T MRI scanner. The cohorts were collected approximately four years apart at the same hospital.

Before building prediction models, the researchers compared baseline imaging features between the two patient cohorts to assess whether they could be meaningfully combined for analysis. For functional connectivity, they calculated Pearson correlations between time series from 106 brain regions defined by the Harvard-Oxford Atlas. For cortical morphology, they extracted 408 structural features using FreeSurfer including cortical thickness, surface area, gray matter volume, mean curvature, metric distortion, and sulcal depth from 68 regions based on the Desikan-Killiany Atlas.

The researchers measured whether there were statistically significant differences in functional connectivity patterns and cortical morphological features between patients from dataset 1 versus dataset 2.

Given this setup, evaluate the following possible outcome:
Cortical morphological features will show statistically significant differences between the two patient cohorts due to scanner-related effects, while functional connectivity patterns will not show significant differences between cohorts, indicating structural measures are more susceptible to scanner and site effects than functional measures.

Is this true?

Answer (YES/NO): NO